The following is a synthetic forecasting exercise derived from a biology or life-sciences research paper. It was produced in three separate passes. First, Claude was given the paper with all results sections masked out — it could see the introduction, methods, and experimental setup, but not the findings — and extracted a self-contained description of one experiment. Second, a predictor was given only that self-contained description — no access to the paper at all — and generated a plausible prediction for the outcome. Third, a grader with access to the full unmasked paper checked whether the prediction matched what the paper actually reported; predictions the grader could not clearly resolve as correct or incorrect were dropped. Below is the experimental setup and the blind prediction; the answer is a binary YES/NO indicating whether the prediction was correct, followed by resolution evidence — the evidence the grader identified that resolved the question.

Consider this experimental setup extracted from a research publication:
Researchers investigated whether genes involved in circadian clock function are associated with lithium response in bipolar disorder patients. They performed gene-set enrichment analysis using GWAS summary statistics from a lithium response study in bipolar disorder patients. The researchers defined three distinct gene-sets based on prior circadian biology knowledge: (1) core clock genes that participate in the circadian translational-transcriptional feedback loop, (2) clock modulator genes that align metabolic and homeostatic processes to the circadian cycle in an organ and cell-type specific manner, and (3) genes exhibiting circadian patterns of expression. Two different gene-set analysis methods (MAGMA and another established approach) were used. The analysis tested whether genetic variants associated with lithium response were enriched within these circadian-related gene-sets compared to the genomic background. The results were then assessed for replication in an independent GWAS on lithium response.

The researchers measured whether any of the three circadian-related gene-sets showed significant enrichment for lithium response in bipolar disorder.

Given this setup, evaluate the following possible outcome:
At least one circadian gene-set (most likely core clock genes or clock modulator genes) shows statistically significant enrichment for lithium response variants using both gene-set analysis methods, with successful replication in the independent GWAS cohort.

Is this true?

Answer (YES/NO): YES